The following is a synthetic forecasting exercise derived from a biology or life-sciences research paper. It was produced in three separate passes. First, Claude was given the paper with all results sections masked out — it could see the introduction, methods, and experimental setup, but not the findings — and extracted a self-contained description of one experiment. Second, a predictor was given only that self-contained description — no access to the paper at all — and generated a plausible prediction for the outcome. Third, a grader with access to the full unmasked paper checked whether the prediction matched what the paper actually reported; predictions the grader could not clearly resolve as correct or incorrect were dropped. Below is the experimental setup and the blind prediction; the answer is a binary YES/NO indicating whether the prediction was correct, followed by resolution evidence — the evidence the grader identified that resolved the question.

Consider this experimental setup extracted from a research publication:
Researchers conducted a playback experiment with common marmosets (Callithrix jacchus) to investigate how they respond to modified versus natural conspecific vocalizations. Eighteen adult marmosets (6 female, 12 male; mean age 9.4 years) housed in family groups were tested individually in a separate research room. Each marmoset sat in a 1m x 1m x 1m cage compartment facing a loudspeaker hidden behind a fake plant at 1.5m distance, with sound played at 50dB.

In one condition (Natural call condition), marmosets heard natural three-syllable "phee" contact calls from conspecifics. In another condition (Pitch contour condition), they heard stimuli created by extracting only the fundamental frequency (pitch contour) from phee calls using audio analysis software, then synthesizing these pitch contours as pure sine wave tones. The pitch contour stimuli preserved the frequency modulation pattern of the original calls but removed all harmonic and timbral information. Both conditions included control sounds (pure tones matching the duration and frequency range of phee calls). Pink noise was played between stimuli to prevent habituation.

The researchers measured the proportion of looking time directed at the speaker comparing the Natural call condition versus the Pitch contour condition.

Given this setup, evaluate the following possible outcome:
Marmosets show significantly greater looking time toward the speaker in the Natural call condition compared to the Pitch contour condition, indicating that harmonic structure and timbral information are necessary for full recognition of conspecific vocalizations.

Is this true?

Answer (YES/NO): YES